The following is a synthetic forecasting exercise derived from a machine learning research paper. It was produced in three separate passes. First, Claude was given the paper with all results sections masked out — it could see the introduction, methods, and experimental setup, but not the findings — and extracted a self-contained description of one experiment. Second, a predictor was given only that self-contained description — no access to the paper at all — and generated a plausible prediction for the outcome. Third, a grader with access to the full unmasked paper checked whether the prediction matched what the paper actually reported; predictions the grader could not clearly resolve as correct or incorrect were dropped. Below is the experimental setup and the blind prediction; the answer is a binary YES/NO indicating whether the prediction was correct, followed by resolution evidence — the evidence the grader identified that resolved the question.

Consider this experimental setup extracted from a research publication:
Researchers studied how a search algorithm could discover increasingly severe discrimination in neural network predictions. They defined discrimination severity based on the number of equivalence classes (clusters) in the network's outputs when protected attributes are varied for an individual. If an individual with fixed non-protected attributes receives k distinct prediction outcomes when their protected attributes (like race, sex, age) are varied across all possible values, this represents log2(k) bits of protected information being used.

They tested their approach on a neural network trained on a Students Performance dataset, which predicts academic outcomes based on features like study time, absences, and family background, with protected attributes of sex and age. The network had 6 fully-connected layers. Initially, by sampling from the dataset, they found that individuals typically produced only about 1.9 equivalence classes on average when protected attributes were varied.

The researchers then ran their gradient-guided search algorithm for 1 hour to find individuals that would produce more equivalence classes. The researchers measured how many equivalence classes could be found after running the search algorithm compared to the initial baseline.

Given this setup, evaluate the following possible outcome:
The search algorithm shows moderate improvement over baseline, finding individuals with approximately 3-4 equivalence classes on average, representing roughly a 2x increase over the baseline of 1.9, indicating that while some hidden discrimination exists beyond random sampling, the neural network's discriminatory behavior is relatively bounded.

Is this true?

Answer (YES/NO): NO